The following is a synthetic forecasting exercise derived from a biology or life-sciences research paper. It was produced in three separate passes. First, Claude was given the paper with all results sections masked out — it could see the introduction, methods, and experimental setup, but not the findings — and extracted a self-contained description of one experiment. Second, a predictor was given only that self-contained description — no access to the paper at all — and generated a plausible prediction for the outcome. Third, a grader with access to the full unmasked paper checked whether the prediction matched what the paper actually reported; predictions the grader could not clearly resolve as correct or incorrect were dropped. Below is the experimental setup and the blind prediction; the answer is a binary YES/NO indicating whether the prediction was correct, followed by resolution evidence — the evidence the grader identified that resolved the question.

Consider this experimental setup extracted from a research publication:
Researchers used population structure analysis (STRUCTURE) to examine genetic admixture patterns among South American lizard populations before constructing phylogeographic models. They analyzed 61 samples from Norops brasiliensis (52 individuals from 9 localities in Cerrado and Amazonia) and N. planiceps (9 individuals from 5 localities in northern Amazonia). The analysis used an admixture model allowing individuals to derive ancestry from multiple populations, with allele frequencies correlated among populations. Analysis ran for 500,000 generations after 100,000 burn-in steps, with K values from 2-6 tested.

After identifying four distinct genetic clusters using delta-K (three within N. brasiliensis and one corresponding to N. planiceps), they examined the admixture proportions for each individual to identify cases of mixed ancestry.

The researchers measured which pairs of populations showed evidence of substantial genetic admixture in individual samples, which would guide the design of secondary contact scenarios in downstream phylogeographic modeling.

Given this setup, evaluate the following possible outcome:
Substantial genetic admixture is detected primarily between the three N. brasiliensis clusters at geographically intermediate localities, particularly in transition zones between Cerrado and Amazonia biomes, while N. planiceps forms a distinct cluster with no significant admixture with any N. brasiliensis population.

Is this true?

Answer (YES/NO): NO